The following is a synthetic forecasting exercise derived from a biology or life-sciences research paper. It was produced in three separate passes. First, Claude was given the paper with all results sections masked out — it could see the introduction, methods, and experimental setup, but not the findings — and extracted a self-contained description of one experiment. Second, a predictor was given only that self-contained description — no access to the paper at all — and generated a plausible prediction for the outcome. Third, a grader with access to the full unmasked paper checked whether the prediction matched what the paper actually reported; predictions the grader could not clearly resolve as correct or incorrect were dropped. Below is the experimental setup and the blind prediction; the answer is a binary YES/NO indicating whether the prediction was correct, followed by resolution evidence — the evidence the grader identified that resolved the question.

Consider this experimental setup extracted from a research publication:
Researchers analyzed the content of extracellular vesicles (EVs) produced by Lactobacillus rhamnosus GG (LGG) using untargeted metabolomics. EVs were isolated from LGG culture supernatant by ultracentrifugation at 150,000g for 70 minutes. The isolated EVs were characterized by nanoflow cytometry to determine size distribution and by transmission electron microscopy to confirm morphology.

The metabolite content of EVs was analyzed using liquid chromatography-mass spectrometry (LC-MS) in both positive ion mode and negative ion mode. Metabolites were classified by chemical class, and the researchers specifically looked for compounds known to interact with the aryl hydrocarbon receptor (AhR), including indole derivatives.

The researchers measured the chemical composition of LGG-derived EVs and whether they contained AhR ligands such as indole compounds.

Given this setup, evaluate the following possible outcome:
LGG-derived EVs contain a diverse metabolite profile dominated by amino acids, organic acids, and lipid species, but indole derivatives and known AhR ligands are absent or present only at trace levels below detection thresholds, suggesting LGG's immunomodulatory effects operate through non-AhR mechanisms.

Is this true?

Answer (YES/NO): NO